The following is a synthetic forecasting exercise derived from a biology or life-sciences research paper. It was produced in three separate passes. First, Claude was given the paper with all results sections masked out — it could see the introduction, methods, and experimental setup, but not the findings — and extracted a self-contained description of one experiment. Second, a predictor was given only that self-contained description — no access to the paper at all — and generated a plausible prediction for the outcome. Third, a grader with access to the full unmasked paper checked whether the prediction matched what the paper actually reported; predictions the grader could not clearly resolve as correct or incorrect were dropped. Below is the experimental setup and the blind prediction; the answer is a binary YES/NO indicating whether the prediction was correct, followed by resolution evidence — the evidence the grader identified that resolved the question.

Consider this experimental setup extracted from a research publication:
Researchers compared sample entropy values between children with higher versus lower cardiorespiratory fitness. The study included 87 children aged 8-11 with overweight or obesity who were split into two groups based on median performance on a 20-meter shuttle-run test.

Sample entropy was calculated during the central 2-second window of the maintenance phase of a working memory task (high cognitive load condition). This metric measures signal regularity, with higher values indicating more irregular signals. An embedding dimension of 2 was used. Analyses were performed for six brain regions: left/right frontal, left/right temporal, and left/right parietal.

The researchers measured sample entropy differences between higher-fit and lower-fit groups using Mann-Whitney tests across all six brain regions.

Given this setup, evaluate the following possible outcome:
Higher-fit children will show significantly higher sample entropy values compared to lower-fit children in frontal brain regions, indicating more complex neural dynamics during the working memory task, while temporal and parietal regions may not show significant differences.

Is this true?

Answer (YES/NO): NO